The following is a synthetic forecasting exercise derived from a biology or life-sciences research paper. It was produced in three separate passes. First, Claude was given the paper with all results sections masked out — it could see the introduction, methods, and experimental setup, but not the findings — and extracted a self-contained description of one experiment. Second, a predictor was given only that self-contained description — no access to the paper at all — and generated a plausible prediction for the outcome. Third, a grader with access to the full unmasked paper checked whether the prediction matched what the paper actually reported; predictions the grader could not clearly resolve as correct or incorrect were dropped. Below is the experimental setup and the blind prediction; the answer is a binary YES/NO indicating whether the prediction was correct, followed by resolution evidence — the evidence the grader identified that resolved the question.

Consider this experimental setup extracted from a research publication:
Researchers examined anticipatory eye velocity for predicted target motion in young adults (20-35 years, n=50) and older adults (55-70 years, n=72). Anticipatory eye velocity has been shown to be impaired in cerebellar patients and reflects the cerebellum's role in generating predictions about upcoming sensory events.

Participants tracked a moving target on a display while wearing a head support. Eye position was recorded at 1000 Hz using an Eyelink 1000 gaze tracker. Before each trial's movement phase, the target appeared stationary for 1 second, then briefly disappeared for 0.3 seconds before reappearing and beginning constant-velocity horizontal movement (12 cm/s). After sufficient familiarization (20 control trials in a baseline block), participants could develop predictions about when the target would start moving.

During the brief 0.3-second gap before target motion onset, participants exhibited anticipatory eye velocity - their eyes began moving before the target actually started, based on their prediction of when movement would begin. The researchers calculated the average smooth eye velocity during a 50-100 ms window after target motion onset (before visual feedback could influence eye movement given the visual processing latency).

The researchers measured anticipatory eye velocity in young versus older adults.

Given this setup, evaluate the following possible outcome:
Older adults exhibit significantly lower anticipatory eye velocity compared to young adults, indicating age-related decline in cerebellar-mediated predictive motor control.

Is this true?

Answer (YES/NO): NO